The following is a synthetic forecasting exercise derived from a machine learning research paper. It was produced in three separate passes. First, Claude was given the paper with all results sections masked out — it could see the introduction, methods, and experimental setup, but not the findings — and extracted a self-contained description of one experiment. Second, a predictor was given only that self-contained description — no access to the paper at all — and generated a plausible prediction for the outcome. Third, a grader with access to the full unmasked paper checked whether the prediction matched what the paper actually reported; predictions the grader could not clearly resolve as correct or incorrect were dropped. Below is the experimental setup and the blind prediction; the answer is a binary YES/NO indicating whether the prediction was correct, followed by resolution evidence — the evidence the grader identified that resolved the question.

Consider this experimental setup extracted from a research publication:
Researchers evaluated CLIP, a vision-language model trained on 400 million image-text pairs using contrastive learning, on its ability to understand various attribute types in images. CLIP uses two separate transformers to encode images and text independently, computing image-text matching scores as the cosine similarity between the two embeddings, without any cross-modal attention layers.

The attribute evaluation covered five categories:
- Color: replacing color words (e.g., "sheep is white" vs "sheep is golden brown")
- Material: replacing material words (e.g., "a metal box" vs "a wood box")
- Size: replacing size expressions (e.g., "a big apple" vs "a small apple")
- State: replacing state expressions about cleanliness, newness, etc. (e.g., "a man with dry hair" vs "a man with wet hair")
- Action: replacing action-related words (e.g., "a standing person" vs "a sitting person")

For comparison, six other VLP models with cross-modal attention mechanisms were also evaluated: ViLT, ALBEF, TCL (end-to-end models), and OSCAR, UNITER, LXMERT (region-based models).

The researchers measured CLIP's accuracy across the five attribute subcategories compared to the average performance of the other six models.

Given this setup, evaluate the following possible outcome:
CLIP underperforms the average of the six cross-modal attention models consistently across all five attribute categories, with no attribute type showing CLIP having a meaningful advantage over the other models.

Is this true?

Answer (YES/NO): NO